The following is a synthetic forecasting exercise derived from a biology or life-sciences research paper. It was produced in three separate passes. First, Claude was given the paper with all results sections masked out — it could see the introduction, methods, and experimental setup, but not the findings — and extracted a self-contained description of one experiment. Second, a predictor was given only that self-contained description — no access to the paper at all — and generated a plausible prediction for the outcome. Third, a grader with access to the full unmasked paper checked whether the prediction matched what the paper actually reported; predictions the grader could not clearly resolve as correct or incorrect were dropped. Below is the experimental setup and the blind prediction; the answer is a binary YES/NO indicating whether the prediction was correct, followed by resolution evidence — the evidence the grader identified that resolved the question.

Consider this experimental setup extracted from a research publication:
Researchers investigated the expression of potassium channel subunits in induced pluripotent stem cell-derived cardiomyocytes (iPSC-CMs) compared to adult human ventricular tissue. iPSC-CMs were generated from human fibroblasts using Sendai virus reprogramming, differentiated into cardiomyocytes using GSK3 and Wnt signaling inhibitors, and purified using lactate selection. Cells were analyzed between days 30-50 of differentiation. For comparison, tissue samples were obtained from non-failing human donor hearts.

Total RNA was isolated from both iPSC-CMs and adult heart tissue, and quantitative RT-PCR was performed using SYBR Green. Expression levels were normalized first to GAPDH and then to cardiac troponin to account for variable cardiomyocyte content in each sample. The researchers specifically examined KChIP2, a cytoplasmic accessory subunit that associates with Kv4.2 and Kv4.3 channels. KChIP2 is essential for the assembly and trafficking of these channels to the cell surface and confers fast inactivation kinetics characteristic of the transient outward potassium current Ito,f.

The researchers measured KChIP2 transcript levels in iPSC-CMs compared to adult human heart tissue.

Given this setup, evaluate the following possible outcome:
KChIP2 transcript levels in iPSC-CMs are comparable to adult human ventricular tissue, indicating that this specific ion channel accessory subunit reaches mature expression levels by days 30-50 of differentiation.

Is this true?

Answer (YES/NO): NO